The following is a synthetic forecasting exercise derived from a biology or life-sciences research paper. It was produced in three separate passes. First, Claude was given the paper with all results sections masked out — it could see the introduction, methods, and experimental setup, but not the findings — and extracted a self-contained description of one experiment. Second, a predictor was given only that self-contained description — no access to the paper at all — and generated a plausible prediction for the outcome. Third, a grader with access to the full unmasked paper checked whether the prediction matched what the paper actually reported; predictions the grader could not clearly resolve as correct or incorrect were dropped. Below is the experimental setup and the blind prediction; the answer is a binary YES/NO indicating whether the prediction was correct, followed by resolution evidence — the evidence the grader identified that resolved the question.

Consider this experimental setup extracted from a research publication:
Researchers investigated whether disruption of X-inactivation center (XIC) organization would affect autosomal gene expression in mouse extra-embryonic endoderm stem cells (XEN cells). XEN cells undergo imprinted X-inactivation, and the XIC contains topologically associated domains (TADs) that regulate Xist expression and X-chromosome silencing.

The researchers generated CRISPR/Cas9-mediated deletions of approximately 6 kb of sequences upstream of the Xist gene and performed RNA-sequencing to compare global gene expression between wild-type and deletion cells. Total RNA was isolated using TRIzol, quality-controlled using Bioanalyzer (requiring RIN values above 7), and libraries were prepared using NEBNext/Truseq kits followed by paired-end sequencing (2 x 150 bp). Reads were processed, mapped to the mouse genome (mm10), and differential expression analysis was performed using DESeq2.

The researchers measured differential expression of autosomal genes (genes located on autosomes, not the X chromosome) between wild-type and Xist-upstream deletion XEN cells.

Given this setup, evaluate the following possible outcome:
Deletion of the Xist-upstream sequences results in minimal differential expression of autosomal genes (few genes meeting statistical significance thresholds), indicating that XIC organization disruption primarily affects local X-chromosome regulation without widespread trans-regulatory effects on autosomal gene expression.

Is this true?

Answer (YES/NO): NO